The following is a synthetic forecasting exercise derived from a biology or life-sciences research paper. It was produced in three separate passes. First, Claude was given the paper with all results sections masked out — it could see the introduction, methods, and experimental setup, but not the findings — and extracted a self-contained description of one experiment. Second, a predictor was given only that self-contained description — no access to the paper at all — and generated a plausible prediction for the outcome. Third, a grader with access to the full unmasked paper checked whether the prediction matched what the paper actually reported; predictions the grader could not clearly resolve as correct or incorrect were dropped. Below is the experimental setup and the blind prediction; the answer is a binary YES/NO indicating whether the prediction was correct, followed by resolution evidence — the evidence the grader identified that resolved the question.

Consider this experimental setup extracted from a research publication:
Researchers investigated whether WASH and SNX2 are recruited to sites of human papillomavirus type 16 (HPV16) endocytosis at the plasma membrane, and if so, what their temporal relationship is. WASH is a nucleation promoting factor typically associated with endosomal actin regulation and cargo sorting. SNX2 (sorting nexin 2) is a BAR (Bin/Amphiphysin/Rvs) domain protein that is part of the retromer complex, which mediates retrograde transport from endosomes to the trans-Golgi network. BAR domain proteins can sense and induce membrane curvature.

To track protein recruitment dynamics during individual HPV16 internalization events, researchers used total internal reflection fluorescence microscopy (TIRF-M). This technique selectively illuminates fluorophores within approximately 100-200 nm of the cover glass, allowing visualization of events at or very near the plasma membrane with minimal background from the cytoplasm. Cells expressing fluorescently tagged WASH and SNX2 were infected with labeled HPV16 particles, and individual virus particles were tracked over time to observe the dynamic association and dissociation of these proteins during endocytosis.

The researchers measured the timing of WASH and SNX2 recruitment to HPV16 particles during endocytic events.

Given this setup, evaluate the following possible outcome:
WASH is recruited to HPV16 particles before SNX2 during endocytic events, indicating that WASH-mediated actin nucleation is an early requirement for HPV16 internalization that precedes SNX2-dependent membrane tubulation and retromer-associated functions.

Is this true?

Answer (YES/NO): NO